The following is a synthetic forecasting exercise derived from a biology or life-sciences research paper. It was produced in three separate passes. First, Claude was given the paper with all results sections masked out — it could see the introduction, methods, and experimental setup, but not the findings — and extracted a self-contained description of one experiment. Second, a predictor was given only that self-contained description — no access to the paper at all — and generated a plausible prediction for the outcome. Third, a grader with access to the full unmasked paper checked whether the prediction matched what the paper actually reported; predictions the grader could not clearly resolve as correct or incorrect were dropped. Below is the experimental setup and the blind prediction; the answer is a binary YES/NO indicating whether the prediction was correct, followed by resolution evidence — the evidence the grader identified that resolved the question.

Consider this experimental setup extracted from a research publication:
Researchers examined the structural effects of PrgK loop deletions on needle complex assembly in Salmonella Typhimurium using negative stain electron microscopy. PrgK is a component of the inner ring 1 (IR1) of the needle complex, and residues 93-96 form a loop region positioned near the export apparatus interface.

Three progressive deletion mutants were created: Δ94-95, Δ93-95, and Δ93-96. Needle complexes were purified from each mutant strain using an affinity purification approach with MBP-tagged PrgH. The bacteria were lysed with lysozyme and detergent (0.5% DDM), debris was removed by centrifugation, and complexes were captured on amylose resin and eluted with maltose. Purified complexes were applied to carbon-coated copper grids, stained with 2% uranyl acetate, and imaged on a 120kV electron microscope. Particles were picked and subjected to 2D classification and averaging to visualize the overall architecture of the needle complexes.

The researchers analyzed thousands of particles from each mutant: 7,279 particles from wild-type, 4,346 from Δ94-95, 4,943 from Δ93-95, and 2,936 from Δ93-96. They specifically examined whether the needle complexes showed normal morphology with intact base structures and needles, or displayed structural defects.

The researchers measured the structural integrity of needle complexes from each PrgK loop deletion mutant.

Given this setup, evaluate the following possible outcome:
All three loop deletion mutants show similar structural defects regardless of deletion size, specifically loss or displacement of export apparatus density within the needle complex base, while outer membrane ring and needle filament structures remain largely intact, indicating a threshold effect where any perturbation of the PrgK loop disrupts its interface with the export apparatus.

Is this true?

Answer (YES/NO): NO